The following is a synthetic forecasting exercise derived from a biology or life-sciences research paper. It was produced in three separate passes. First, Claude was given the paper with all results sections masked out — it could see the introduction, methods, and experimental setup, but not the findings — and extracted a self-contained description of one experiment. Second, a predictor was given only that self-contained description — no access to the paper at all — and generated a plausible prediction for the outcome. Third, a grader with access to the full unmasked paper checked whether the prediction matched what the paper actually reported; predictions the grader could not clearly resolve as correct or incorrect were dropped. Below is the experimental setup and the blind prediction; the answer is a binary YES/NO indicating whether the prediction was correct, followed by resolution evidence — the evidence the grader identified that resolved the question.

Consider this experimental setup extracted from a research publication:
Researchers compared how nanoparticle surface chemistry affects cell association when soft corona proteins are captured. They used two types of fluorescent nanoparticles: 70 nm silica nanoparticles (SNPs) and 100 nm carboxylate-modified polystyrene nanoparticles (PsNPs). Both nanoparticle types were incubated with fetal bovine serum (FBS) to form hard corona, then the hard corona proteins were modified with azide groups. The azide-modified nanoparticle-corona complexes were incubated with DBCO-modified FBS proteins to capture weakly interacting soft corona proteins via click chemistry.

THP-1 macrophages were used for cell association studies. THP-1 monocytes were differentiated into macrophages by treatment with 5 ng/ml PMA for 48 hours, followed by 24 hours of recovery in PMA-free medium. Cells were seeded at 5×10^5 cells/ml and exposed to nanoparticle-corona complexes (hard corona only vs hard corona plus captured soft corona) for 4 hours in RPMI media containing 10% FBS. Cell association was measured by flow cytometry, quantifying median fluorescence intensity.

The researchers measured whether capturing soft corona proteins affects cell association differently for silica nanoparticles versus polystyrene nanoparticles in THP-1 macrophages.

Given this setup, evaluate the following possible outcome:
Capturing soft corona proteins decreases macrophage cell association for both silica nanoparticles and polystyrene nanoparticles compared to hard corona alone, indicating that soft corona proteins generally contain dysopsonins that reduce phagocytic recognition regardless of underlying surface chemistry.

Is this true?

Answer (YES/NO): NO